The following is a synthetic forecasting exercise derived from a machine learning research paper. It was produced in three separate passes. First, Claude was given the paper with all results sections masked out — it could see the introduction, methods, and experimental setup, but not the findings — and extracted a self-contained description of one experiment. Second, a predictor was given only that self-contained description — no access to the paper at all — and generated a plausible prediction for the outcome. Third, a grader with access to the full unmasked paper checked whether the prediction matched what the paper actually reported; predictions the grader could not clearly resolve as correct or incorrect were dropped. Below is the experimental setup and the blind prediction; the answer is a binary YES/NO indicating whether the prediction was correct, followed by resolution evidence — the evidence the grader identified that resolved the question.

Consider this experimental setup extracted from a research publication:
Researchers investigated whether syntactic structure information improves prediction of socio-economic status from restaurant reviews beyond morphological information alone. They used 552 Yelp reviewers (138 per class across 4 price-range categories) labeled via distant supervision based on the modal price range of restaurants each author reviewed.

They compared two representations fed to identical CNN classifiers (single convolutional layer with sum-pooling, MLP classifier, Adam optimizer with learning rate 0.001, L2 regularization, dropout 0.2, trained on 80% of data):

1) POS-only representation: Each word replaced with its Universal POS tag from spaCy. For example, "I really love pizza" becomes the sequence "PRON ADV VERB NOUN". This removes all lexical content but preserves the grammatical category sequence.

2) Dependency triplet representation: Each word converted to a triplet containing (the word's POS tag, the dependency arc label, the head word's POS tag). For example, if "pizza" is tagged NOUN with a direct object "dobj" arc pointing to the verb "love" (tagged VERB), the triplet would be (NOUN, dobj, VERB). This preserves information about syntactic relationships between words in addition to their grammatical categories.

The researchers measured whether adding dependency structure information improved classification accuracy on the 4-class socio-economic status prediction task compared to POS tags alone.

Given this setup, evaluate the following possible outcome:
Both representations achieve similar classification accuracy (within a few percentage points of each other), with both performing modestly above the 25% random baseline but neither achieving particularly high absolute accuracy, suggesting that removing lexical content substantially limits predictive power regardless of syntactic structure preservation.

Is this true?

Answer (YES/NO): NO